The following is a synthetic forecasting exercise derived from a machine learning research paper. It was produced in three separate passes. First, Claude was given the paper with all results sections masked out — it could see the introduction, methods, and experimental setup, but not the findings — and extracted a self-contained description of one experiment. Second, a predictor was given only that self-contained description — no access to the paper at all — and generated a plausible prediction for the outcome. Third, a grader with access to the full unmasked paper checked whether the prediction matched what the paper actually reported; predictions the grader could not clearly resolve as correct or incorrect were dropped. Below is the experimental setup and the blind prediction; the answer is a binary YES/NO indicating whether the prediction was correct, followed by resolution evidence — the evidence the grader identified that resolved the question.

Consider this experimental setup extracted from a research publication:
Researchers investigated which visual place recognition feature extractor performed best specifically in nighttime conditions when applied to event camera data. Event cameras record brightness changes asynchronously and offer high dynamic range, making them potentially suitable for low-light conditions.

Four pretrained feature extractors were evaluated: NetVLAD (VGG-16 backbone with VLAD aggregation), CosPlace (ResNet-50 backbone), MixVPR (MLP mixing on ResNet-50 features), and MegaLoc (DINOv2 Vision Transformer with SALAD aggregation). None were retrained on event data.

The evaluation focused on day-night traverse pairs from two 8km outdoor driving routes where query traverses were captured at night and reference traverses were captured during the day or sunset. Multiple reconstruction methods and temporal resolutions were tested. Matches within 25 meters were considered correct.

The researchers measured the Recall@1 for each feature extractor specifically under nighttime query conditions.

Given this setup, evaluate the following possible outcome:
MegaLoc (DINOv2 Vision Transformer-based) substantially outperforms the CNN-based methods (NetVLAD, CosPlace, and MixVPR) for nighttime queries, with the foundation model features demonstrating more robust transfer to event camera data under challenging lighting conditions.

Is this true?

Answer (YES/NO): YES